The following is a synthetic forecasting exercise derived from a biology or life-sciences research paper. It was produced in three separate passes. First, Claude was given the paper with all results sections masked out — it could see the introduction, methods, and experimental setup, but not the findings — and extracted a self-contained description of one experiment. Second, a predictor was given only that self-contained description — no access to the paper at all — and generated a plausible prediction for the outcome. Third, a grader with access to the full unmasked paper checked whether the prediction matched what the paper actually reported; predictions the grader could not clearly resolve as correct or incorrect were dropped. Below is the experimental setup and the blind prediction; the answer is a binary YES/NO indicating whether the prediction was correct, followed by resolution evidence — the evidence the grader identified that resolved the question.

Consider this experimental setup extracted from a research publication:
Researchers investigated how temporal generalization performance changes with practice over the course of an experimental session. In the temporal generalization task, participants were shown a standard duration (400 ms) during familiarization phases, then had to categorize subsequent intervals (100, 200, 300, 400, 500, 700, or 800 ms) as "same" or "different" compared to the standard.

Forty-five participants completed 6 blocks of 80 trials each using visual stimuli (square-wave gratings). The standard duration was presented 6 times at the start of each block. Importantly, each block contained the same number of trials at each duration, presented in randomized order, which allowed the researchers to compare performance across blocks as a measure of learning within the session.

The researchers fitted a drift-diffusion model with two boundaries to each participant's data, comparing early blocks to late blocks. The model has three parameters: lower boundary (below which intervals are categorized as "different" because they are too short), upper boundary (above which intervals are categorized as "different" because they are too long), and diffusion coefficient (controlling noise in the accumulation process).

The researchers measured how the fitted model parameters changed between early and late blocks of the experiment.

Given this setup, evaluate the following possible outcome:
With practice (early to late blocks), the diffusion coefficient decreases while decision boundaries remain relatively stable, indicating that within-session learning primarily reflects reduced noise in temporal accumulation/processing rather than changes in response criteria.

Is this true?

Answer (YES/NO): NO